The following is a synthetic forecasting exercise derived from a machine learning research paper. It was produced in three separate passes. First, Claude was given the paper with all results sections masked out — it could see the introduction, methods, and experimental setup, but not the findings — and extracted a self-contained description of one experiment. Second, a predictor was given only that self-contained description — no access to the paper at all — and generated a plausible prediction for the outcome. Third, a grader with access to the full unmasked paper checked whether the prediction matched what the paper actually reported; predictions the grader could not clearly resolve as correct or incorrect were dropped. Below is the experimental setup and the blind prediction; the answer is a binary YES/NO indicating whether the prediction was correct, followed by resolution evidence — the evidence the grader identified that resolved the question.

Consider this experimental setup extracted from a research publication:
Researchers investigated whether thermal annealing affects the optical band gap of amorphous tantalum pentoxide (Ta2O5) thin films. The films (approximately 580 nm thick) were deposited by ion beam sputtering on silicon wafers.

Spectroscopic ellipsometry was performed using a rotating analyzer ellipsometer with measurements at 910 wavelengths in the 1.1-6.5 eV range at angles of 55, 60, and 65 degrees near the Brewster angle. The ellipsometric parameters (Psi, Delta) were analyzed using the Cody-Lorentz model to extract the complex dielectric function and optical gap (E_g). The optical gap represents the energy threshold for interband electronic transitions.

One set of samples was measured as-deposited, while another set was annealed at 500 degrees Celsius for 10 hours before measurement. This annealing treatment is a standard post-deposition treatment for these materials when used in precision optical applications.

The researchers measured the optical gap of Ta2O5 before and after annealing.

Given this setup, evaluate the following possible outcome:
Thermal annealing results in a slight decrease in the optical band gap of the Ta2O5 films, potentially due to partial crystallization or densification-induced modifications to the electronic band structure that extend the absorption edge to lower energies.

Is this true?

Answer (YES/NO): NO